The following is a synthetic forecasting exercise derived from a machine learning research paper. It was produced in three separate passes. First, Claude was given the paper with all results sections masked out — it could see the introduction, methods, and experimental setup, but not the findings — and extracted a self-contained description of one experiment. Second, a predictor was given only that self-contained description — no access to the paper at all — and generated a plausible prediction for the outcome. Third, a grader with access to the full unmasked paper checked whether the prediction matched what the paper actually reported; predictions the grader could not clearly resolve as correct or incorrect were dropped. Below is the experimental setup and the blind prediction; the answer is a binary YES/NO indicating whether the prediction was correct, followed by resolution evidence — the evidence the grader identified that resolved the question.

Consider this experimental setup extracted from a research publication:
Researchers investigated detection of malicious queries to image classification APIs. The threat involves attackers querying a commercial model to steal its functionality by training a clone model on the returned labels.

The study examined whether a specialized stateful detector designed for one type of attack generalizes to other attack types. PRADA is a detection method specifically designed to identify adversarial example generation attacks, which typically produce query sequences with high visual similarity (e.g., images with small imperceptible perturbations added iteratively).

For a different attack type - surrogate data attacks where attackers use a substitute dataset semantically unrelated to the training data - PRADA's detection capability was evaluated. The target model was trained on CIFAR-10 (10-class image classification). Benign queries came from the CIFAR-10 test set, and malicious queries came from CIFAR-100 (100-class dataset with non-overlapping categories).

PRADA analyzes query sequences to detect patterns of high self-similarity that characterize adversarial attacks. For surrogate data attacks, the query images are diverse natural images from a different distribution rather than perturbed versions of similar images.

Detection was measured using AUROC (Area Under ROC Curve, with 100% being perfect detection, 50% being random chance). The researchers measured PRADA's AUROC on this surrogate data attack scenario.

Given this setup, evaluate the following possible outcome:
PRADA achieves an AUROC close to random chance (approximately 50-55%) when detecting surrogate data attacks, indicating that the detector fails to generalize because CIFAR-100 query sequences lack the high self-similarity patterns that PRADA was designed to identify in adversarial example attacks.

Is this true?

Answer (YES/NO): NO